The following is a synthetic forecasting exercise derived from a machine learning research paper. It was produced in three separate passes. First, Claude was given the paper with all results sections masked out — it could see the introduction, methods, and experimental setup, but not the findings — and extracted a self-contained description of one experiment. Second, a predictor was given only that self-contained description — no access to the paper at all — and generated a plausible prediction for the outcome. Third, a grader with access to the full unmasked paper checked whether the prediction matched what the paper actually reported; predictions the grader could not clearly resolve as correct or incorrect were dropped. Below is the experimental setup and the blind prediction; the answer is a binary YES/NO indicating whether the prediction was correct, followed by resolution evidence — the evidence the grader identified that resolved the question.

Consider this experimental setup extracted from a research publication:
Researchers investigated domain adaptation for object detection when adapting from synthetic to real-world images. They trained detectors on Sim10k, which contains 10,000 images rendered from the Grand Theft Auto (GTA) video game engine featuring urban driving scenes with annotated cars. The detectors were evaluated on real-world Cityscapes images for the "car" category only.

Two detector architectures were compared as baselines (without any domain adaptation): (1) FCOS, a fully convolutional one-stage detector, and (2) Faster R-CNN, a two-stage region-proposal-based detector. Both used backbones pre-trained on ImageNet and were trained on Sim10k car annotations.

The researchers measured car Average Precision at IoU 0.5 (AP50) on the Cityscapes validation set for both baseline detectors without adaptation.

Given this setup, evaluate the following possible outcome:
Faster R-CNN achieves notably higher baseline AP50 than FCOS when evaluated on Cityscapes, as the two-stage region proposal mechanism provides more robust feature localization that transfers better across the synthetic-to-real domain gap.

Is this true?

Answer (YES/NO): NO